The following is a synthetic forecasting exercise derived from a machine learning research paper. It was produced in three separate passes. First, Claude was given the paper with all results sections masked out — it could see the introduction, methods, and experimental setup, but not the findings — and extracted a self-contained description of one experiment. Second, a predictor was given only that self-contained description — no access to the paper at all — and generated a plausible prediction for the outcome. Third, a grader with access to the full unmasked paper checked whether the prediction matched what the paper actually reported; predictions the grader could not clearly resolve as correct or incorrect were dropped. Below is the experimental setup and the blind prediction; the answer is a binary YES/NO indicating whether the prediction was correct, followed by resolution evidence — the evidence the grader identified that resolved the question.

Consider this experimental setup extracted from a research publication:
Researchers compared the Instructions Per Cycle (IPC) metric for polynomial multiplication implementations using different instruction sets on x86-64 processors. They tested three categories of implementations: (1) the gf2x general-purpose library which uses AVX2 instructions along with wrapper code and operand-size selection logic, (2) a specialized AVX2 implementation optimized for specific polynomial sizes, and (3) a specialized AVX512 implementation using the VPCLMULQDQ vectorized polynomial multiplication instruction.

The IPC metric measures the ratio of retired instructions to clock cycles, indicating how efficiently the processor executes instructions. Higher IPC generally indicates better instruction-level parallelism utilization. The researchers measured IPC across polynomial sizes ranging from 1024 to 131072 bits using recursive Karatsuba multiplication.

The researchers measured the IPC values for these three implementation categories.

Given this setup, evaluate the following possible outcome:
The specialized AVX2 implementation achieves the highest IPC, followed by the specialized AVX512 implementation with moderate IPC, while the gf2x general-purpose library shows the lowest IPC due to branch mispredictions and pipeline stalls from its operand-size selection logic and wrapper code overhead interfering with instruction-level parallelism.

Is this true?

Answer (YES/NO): NO